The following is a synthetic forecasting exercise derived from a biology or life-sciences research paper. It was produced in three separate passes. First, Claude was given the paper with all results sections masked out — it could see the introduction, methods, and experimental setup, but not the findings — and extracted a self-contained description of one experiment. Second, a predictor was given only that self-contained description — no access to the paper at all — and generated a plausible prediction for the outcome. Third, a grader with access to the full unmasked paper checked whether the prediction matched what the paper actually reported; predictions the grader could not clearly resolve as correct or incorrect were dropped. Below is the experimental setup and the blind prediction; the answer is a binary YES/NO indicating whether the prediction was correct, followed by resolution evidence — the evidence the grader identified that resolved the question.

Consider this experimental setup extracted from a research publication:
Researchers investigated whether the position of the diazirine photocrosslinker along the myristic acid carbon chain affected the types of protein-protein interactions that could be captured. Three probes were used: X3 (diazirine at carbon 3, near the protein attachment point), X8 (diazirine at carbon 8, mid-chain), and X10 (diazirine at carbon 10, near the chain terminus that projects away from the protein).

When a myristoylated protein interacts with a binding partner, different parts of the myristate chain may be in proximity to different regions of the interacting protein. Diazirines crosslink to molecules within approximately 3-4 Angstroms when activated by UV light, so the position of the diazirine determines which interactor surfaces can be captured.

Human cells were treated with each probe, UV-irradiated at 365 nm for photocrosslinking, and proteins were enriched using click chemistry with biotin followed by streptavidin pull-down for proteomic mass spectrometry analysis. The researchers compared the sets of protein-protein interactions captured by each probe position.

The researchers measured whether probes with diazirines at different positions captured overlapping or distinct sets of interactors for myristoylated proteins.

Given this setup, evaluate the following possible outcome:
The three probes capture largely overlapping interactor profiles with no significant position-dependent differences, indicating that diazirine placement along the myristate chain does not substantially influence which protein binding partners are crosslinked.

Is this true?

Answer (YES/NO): NO